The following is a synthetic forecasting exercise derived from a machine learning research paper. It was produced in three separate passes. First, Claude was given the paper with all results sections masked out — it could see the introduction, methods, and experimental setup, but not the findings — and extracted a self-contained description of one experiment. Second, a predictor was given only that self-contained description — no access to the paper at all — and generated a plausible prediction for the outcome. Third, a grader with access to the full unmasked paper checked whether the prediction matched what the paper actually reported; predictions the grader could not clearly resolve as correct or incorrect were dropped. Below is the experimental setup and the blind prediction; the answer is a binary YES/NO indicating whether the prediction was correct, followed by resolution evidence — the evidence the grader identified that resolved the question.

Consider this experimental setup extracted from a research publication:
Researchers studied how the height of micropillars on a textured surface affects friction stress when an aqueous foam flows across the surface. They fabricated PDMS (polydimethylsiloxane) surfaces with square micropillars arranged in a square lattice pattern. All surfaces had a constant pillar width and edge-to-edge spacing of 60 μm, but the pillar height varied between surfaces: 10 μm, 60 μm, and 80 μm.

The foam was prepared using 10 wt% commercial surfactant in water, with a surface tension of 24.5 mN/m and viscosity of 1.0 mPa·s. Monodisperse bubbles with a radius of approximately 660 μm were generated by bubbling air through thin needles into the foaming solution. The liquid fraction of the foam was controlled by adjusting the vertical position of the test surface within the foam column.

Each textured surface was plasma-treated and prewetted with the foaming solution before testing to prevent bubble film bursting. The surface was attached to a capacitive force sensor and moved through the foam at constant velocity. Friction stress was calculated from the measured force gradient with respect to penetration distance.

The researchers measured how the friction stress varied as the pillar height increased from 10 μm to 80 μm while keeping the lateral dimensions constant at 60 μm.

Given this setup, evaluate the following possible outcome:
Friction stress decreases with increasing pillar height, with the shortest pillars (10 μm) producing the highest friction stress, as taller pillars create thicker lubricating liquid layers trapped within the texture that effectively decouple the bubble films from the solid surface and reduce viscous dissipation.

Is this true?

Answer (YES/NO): YES